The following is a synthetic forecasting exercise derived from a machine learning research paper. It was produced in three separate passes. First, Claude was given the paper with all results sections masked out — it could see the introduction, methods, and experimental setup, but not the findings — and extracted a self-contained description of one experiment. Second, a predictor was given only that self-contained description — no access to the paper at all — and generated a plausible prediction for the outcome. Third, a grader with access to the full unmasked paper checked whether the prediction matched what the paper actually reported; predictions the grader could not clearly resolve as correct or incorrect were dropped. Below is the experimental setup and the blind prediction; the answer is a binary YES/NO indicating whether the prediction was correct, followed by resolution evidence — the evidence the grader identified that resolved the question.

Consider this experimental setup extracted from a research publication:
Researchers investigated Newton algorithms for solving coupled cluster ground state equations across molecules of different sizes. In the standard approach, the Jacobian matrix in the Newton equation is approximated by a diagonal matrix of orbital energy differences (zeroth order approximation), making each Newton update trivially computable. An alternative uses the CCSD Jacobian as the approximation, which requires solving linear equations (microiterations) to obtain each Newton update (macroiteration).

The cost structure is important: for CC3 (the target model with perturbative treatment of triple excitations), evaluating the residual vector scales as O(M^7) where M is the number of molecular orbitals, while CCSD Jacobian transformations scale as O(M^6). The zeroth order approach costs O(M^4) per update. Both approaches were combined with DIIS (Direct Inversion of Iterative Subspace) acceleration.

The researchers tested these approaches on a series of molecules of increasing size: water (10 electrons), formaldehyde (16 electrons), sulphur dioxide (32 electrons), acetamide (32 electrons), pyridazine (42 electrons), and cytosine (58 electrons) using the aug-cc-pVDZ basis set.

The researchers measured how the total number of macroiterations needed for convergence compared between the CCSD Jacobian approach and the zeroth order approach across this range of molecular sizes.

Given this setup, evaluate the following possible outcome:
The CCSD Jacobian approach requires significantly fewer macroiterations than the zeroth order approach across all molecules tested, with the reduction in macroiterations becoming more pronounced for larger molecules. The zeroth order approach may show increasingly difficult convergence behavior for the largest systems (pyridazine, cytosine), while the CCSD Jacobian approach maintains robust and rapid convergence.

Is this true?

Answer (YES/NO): NO